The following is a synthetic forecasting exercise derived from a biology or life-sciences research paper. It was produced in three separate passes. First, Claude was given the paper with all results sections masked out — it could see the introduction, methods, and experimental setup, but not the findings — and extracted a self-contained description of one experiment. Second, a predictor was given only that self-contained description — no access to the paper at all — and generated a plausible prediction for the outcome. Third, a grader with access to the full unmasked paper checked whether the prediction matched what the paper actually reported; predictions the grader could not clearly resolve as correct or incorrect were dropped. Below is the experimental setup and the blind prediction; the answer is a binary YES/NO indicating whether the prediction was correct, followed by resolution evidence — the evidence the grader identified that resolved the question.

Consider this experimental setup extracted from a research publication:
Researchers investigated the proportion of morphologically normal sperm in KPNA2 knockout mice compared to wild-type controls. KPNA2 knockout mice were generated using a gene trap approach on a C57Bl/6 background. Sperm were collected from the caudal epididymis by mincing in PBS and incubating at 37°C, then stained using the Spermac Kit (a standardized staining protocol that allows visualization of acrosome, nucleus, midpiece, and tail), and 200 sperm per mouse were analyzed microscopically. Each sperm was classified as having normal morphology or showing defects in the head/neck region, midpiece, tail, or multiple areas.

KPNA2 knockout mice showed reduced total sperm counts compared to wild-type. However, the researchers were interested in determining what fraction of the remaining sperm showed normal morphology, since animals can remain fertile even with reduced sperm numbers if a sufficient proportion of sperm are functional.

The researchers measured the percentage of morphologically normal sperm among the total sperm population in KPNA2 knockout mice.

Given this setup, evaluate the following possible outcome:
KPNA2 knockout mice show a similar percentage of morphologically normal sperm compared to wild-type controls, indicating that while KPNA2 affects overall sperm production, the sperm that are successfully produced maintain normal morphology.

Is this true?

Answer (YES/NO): NO